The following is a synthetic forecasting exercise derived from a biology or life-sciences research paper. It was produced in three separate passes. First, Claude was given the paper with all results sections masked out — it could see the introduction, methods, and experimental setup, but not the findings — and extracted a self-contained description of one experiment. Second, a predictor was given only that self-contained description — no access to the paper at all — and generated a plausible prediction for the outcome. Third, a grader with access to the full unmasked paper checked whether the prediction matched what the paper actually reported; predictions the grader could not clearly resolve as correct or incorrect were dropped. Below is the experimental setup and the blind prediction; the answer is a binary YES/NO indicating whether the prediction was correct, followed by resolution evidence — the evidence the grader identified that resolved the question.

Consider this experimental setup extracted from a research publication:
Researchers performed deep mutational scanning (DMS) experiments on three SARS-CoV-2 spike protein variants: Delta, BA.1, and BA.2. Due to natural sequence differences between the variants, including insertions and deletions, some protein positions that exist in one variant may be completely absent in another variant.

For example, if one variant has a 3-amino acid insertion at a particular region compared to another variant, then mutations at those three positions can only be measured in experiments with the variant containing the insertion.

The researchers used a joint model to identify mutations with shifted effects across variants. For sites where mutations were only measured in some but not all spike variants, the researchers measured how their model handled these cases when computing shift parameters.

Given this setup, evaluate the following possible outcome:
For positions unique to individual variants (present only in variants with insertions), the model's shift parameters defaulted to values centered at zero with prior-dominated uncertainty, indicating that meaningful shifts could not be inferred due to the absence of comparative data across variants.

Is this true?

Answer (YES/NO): NO